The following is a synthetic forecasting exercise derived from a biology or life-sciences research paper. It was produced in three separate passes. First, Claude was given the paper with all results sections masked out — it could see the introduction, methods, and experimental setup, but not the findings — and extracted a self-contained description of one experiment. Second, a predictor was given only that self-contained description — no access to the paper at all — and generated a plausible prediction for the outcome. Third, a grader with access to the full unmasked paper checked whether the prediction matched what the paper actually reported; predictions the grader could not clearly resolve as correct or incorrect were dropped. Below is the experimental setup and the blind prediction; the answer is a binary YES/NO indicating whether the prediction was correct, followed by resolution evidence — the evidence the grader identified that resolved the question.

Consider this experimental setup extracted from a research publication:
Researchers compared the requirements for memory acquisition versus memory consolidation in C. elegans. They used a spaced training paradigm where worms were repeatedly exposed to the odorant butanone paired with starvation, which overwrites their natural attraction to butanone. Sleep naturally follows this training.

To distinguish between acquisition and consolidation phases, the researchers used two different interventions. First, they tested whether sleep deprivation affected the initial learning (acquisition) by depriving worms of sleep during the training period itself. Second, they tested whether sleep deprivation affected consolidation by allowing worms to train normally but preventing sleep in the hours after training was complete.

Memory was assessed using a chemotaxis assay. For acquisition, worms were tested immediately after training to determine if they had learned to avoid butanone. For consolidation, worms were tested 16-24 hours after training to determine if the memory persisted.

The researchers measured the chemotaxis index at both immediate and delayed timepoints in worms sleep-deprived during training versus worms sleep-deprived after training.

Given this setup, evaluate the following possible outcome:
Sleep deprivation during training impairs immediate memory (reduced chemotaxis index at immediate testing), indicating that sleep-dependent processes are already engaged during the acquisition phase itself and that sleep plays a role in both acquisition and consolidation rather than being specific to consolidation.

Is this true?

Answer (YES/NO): NO